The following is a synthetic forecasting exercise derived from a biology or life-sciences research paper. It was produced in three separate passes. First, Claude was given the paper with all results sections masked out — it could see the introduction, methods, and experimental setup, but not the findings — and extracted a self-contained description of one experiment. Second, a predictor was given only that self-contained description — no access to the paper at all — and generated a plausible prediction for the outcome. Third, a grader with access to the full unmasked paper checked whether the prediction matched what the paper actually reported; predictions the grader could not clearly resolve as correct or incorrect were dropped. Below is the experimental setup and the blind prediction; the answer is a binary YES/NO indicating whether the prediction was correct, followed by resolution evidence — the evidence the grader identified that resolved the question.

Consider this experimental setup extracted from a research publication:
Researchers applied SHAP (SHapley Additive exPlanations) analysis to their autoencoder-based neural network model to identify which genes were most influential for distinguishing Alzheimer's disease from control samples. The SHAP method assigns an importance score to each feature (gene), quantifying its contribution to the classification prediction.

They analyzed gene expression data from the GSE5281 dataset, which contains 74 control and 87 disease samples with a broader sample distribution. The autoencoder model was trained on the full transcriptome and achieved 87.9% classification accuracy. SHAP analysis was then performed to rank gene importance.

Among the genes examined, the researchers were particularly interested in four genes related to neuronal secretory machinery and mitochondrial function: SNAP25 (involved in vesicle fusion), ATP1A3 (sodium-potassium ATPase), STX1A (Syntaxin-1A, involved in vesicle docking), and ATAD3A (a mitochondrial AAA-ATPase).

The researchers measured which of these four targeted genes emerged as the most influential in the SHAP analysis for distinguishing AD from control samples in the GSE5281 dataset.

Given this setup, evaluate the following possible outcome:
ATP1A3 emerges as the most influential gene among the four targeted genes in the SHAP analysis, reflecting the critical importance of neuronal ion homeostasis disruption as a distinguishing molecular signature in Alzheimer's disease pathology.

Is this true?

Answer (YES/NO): NO